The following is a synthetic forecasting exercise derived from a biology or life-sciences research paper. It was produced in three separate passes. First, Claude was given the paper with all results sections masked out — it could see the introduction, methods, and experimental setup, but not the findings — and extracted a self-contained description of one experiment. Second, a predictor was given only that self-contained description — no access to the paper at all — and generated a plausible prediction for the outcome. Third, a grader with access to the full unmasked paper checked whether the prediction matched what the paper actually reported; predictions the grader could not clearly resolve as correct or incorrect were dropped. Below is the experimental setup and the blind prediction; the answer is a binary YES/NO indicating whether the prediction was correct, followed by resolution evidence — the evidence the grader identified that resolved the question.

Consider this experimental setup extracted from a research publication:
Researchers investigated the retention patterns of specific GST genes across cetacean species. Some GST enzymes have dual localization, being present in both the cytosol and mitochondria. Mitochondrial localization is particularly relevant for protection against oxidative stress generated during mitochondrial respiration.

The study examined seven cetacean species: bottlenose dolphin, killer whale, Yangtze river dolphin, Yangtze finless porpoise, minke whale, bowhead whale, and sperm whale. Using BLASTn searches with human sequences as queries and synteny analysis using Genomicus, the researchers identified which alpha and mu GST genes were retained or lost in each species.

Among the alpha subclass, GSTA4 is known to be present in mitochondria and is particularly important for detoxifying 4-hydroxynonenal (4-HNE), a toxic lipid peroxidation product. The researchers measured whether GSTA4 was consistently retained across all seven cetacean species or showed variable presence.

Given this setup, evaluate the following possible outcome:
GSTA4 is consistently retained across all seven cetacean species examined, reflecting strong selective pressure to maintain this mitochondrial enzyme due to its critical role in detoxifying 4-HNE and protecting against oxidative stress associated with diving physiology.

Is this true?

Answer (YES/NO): NO